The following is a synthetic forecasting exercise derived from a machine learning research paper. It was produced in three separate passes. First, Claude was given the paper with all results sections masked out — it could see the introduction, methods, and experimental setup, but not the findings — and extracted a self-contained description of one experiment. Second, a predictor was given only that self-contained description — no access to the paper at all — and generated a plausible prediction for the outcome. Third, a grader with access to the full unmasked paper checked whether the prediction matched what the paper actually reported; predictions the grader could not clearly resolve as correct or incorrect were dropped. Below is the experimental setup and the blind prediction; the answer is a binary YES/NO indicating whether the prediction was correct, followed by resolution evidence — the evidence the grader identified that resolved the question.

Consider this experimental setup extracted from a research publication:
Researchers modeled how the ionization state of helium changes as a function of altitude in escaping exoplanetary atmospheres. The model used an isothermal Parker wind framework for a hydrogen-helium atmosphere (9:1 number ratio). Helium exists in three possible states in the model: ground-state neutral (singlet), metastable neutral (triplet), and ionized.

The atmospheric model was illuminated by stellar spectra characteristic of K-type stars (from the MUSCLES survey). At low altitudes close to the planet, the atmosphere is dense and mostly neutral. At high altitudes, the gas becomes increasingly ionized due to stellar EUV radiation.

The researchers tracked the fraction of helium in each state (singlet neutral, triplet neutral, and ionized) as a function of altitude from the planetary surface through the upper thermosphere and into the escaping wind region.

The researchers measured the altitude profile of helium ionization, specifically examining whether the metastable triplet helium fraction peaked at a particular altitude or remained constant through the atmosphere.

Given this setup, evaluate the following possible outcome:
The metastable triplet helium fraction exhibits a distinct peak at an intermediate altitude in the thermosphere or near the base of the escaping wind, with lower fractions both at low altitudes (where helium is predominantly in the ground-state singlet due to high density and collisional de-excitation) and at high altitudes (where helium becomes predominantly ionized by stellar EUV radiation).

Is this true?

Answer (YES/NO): NO